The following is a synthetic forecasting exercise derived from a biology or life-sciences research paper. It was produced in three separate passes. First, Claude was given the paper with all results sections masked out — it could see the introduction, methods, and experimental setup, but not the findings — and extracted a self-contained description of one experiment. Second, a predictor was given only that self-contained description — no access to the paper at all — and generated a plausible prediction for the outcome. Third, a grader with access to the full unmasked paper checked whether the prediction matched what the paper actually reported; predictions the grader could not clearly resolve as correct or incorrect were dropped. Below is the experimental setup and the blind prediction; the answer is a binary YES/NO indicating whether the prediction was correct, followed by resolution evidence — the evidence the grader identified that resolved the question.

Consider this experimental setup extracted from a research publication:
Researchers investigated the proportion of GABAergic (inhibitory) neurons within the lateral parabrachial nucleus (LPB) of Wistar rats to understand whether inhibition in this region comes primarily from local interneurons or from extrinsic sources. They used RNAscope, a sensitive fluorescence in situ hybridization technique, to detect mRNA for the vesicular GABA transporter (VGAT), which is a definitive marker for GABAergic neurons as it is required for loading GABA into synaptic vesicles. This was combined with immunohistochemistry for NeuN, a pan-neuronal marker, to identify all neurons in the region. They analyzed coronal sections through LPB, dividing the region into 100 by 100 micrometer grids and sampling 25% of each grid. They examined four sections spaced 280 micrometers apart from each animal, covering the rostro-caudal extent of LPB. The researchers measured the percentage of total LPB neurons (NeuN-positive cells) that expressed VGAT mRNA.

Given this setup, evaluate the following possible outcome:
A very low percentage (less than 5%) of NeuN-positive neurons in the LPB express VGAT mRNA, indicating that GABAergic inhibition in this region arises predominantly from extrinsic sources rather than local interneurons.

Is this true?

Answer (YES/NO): NO